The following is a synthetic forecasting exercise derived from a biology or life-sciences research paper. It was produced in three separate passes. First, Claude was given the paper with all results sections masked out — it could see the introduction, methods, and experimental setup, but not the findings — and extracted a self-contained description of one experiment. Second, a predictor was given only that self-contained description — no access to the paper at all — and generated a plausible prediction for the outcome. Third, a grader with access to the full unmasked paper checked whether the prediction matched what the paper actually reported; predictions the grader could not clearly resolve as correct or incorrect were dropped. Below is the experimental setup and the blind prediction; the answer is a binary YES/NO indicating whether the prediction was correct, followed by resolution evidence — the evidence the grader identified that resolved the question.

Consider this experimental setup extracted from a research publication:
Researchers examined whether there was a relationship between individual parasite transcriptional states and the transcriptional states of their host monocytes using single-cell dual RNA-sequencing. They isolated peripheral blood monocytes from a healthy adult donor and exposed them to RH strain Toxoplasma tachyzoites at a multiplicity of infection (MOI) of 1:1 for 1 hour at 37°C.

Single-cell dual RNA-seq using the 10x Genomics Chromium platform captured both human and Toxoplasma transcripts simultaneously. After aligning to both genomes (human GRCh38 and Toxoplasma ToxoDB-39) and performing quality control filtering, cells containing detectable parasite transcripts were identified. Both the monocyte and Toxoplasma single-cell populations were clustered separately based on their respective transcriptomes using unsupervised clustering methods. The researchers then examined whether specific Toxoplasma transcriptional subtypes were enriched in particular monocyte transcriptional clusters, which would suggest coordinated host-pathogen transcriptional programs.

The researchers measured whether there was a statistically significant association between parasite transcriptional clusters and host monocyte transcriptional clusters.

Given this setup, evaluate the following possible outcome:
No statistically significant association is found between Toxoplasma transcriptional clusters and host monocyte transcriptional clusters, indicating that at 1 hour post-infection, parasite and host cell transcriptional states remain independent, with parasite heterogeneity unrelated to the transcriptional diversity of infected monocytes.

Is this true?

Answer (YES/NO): YES